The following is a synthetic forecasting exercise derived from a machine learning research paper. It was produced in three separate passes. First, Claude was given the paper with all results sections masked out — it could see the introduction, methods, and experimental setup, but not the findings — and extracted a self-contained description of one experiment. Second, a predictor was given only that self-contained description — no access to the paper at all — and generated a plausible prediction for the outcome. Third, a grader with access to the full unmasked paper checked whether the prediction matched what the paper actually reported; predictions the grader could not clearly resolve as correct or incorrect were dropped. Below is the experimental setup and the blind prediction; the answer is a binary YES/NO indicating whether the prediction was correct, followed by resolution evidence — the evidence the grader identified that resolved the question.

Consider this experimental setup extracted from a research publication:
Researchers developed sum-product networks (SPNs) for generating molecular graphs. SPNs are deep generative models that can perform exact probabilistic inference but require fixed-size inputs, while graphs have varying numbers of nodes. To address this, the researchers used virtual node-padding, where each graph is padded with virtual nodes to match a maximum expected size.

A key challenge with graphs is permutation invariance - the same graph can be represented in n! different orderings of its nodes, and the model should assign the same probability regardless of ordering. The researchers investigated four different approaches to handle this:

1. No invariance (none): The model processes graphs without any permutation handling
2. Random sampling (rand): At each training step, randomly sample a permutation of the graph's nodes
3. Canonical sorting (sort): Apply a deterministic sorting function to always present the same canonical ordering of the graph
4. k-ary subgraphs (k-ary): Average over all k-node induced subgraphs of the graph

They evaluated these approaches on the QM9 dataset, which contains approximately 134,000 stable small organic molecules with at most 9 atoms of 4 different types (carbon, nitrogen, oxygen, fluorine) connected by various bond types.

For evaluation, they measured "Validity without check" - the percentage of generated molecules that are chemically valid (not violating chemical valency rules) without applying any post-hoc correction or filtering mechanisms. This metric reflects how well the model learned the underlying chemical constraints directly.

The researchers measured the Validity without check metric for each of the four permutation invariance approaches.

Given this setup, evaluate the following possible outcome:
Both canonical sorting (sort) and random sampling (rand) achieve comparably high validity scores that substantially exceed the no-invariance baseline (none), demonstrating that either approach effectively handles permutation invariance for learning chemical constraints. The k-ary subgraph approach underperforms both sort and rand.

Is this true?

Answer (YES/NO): NO